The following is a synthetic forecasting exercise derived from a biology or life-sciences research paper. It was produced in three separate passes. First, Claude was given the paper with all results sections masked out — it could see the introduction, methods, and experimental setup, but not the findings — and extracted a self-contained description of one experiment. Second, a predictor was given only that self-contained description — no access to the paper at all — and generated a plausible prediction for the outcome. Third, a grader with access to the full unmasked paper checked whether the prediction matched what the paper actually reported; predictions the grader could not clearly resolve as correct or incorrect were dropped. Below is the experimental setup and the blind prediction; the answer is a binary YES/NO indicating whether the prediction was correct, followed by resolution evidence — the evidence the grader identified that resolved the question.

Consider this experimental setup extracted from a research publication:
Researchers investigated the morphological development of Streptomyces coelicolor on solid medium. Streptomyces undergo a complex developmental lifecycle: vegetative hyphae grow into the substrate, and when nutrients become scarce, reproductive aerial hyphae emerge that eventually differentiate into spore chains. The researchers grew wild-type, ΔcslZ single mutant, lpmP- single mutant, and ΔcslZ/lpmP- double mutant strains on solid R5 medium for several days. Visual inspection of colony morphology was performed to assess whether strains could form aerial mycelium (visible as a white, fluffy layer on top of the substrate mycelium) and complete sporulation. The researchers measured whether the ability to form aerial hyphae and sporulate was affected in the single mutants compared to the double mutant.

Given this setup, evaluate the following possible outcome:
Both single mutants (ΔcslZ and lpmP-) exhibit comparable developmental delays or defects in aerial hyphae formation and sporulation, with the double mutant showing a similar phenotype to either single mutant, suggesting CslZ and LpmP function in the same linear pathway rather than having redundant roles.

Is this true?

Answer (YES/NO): NO